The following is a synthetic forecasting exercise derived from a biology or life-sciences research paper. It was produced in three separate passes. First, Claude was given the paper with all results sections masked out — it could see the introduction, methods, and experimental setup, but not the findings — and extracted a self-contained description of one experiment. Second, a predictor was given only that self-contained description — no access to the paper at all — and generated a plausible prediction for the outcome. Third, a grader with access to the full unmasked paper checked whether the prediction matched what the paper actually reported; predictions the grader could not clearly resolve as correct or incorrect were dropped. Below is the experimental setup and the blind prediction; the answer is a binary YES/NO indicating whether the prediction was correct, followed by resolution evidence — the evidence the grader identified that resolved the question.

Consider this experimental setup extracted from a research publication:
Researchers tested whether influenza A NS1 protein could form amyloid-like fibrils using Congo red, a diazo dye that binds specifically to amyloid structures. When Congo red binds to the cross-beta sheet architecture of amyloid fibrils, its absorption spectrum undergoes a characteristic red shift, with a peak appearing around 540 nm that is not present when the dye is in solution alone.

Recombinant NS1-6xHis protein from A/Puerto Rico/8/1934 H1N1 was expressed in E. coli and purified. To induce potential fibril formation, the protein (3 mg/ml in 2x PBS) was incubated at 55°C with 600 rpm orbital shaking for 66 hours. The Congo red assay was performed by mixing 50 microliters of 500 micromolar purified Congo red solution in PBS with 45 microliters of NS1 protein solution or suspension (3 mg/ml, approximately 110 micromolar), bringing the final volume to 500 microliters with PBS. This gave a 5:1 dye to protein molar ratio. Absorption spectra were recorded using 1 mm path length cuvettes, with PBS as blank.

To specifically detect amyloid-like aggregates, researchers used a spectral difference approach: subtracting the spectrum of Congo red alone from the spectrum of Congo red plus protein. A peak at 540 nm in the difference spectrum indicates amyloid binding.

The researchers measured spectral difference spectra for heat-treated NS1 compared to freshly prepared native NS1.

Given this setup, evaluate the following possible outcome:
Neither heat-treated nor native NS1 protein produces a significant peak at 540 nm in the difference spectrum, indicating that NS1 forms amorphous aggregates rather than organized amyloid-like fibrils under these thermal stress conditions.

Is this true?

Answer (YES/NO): NO